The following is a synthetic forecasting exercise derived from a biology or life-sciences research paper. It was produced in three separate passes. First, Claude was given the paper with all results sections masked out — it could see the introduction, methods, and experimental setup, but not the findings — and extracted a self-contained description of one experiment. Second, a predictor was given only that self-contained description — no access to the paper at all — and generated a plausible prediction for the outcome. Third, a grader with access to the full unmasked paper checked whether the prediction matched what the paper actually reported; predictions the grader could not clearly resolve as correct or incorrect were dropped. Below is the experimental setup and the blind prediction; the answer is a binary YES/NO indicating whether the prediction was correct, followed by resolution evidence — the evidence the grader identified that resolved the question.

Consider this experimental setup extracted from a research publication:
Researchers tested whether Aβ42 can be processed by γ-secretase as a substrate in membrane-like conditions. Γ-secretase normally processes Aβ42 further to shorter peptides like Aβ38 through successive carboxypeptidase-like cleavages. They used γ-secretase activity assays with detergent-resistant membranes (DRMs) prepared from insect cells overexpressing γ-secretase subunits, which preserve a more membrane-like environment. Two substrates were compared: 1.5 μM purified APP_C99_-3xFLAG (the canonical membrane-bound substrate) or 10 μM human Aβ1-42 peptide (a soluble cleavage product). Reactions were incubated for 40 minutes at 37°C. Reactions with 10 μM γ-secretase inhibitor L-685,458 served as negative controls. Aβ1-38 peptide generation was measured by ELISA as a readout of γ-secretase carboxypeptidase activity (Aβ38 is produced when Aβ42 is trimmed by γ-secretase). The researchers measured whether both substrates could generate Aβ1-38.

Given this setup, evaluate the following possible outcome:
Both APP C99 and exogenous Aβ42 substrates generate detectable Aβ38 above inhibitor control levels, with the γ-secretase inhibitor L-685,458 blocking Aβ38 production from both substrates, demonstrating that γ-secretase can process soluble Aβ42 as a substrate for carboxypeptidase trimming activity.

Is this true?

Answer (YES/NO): NO